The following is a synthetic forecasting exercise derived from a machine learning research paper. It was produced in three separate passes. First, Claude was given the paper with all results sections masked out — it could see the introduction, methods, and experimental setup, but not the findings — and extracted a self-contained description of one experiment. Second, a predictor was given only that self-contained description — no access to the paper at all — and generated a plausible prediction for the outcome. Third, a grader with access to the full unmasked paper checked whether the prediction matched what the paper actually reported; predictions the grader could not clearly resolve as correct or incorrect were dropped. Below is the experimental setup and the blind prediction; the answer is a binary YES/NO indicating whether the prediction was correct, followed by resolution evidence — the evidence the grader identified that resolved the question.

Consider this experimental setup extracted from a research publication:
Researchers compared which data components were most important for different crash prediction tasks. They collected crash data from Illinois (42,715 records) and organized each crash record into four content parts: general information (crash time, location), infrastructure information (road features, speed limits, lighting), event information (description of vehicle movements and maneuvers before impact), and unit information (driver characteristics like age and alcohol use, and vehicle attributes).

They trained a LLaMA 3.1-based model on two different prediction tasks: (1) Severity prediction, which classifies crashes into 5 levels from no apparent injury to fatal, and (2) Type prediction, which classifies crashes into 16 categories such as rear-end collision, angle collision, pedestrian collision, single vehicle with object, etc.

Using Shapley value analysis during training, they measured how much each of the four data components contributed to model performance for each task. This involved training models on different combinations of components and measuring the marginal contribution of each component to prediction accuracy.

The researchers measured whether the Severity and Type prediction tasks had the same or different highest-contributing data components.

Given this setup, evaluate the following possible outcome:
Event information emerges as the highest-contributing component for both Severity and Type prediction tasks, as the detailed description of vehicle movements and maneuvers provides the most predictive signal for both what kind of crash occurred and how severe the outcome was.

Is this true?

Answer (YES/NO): NO